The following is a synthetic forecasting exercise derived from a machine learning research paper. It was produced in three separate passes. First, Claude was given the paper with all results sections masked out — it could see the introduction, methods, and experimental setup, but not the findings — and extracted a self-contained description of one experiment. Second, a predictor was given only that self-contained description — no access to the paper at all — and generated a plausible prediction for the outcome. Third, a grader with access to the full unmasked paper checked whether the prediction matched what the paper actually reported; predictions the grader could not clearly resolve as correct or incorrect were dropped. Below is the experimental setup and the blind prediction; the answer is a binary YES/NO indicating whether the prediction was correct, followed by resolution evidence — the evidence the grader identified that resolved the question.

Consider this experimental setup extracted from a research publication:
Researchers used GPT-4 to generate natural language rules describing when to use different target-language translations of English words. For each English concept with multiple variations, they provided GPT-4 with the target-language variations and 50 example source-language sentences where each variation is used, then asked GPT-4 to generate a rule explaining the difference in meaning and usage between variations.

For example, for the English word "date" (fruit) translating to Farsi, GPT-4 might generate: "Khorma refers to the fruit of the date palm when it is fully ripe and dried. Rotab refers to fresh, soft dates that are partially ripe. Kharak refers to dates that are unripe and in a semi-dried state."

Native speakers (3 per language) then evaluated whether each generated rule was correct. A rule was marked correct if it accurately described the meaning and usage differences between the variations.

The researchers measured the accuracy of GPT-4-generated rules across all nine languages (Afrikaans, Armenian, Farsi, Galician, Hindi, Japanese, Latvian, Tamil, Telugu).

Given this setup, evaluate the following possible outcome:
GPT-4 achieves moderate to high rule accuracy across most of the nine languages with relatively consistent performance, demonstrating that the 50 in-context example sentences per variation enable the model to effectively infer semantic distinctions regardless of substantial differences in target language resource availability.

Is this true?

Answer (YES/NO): YES